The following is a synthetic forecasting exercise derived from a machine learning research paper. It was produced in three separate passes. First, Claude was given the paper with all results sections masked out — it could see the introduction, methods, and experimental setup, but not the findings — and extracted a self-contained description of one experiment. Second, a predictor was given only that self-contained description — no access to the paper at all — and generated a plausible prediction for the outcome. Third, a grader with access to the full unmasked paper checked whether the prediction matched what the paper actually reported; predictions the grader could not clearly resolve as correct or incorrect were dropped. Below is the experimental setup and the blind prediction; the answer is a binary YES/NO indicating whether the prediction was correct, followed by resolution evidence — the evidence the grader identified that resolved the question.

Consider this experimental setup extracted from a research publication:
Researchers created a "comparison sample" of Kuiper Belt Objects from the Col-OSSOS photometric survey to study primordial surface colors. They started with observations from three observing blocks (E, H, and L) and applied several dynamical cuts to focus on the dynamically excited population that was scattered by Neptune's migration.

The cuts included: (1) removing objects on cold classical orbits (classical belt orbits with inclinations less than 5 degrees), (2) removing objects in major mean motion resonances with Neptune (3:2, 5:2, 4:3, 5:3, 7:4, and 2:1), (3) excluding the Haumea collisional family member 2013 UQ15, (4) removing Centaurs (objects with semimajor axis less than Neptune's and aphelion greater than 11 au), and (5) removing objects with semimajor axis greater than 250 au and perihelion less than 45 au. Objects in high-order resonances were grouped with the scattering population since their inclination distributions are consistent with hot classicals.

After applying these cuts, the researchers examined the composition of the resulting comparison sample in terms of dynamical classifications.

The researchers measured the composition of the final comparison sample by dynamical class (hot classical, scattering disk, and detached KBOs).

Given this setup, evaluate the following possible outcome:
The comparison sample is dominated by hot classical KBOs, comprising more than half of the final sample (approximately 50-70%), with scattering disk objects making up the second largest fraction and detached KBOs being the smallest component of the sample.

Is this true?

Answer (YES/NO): YES